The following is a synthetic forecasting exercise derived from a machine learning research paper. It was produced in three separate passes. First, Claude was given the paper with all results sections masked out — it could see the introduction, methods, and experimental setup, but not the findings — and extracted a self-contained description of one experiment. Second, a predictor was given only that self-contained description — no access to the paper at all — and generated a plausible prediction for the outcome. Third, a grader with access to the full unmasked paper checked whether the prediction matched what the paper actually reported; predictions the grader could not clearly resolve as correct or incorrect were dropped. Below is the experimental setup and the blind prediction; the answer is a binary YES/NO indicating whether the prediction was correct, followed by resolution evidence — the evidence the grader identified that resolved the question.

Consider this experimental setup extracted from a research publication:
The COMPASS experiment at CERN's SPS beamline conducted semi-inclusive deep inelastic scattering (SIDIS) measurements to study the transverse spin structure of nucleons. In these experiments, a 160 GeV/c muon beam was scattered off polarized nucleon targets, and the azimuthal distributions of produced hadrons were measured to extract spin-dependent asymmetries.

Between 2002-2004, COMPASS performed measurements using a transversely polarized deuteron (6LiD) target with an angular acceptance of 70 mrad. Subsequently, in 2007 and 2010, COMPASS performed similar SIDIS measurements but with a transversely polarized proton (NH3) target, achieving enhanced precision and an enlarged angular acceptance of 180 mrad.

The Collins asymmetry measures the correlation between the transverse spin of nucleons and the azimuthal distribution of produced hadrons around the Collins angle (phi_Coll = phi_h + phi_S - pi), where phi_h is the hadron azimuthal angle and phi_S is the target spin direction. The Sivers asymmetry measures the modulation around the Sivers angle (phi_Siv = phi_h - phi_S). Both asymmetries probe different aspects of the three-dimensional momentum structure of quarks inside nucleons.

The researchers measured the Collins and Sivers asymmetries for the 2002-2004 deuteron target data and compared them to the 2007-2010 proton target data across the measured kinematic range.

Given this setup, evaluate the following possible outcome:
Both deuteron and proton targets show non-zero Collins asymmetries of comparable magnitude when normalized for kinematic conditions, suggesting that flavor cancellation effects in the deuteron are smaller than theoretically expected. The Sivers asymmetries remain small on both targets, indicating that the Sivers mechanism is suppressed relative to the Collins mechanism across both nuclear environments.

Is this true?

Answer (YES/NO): NO